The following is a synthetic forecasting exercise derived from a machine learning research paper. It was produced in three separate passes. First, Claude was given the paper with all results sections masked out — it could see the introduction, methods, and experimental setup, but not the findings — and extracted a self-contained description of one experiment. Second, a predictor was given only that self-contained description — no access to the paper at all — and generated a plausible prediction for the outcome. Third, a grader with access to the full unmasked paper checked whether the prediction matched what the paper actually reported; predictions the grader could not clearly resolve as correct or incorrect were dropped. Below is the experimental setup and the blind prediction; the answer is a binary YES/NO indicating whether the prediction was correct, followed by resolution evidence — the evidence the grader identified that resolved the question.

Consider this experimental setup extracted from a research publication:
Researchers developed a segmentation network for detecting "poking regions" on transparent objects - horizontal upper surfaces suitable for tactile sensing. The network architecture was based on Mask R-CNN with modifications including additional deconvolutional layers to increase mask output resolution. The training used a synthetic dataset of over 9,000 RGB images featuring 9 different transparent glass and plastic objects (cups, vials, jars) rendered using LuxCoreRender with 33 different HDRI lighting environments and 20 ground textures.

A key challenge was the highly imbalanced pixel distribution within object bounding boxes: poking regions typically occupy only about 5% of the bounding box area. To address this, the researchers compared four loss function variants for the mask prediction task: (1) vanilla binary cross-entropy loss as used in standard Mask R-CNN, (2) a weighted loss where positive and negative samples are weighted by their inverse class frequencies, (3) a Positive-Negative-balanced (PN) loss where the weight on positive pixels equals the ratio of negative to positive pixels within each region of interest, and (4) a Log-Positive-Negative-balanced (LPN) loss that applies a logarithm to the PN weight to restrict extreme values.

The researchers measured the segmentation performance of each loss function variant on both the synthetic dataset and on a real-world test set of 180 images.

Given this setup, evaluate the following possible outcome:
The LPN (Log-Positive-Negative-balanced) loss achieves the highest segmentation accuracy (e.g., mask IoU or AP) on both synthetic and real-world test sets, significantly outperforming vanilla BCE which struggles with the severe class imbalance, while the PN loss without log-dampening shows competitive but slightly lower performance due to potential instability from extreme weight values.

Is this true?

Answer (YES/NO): NO